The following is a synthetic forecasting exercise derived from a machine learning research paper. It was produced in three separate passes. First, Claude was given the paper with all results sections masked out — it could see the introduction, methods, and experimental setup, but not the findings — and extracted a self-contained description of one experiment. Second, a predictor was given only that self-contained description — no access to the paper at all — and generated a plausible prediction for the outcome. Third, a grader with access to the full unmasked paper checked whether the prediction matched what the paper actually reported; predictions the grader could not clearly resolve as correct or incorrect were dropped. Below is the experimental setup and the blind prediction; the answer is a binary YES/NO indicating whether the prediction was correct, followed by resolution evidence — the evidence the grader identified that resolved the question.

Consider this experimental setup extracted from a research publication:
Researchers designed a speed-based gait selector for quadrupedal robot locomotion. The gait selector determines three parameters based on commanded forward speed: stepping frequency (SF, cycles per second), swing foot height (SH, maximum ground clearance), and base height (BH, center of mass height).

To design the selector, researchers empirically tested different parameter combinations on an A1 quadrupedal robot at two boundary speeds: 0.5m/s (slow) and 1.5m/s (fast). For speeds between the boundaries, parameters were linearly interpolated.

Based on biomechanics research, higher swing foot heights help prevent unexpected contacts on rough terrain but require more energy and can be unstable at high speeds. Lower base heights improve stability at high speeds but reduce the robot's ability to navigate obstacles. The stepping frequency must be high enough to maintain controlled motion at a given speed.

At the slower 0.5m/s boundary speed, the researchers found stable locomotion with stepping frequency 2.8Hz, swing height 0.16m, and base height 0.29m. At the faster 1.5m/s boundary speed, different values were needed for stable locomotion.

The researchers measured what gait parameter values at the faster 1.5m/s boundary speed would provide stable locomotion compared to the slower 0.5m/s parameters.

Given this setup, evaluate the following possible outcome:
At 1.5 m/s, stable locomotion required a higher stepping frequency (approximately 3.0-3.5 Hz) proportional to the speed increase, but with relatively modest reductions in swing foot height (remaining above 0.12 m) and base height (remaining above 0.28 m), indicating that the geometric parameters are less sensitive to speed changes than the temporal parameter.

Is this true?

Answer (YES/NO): NO